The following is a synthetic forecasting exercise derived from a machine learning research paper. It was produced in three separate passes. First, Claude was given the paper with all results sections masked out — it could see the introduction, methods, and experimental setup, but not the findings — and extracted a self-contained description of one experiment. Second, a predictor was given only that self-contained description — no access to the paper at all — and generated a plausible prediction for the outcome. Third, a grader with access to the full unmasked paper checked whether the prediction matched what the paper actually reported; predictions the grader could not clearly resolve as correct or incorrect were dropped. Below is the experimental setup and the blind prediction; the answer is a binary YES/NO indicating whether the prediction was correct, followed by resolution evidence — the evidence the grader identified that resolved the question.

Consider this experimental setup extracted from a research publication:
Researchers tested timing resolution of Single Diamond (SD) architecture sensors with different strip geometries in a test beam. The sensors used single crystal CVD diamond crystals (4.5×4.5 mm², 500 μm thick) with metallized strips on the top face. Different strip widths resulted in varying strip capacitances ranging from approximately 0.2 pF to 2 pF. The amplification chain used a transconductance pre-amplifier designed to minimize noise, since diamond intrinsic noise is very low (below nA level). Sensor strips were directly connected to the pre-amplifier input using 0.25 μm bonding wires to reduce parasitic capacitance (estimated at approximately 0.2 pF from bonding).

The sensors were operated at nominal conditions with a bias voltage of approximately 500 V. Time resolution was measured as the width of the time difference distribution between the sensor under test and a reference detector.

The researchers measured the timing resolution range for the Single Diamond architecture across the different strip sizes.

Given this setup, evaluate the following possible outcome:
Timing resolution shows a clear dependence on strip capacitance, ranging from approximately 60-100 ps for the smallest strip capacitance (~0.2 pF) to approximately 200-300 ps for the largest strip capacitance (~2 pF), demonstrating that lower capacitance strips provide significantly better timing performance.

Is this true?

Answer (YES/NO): NO